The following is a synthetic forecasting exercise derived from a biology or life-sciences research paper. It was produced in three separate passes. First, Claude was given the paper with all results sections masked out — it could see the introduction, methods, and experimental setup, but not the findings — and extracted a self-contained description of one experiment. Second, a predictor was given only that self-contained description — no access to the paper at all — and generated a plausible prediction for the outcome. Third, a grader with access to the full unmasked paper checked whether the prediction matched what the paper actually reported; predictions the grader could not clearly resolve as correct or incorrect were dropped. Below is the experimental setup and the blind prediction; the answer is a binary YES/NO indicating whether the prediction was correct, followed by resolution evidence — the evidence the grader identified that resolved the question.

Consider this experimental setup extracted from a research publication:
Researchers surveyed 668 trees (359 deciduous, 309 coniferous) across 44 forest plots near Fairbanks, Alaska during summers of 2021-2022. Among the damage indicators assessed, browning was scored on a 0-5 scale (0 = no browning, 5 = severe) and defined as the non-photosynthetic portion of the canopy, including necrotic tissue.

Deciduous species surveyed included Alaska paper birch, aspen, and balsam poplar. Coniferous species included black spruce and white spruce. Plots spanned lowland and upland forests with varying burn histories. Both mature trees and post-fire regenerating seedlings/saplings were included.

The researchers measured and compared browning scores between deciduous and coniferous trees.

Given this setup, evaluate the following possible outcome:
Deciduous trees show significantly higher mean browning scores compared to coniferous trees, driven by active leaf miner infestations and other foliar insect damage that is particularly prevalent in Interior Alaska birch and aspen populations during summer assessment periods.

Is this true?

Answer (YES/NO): NO